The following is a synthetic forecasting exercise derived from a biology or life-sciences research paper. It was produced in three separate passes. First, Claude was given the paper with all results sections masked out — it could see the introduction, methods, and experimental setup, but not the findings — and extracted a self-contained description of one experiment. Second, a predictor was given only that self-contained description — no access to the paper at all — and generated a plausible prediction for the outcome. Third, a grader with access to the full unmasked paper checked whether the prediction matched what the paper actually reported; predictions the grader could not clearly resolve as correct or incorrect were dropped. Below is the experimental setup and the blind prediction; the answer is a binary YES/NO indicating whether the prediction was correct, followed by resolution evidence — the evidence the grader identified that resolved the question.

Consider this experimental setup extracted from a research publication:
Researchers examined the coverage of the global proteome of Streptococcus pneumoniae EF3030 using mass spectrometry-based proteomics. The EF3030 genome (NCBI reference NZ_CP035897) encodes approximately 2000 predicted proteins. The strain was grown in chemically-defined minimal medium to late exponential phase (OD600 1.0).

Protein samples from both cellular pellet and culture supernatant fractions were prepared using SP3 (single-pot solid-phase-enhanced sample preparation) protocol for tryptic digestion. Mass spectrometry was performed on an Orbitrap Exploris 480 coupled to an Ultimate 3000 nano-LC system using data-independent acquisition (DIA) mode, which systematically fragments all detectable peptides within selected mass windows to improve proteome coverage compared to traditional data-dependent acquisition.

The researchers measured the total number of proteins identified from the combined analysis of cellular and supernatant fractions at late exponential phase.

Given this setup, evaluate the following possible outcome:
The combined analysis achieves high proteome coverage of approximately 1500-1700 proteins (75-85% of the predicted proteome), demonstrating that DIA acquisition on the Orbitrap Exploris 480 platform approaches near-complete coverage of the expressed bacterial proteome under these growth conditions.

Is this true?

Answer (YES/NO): NO